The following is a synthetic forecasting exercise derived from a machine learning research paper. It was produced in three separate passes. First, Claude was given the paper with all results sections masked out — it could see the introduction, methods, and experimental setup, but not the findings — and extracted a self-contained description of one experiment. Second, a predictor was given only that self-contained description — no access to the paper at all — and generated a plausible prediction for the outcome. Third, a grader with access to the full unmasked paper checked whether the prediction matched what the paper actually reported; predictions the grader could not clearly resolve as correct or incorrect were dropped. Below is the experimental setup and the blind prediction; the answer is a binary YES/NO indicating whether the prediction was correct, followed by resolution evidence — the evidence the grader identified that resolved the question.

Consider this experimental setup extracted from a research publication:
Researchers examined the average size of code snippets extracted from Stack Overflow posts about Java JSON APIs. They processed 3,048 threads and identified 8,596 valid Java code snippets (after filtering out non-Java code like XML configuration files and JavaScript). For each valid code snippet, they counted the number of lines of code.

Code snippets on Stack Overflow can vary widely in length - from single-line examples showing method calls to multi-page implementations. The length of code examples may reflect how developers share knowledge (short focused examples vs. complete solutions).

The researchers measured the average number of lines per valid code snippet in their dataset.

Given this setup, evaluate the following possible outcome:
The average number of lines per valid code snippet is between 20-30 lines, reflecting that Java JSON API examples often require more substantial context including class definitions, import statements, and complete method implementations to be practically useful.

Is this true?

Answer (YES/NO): NO